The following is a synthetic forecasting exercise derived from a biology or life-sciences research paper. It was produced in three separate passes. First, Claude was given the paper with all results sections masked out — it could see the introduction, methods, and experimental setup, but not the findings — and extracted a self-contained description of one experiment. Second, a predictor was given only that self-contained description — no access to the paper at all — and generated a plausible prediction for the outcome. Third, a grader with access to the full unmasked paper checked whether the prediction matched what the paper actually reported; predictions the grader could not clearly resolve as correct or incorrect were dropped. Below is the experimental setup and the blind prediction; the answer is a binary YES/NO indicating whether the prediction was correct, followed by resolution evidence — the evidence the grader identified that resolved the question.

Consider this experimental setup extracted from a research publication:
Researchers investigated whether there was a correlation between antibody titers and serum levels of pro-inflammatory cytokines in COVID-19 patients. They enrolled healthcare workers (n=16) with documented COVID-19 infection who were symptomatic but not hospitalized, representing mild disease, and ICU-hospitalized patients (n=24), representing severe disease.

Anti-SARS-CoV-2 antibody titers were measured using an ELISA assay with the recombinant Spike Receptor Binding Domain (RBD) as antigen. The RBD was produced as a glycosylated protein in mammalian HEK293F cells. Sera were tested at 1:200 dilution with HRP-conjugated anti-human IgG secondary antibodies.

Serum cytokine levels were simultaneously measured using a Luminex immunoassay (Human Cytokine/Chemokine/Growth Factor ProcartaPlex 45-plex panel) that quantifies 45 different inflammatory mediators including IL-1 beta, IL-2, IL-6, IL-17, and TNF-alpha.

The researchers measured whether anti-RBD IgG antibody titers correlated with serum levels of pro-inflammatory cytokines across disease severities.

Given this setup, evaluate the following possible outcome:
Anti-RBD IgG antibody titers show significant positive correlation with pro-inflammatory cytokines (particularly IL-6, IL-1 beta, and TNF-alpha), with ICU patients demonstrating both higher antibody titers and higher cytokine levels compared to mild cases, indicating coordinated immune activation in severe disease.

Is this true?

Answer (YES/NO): YES